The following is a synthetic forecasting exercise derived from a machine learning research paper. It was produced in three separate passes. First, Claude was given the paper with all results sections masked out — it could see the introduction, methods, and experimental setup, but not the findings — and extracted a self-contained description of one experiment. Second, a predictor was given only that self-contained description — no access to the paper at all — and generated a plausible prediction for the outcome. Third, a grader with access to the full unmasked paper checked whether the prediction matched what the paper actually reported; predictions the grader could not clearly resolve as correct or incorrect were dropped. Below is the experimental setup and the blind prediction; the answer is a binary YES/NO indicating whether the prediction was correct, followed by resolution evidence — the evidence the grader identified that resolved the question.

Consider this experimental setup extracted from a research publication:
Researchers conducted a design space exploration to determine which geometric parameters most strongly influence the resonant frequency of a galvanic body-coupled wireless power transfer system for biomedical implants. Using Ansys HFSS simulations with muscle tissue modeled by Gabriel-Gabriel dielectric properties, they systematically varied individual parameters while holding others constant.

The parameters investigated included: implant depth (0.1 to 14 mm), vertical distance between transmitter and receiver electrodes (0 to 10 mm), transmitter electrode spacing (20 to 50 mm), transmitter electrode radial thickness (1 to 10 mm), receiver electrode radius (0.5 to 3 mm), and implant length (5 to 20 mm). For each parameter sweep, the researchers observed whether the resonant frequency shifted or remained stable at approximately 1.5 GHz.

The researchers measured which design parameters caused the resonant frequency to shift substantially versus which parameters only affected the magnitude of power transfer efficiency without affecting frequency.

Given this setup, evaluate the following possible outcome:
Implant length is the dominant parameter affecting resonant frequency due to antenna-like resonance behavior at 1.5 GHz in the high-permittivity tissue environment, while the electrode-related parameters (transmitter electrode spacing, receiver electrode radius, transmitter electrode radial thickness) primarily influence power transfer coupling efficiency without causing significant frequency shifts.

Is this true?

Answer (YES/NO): NO